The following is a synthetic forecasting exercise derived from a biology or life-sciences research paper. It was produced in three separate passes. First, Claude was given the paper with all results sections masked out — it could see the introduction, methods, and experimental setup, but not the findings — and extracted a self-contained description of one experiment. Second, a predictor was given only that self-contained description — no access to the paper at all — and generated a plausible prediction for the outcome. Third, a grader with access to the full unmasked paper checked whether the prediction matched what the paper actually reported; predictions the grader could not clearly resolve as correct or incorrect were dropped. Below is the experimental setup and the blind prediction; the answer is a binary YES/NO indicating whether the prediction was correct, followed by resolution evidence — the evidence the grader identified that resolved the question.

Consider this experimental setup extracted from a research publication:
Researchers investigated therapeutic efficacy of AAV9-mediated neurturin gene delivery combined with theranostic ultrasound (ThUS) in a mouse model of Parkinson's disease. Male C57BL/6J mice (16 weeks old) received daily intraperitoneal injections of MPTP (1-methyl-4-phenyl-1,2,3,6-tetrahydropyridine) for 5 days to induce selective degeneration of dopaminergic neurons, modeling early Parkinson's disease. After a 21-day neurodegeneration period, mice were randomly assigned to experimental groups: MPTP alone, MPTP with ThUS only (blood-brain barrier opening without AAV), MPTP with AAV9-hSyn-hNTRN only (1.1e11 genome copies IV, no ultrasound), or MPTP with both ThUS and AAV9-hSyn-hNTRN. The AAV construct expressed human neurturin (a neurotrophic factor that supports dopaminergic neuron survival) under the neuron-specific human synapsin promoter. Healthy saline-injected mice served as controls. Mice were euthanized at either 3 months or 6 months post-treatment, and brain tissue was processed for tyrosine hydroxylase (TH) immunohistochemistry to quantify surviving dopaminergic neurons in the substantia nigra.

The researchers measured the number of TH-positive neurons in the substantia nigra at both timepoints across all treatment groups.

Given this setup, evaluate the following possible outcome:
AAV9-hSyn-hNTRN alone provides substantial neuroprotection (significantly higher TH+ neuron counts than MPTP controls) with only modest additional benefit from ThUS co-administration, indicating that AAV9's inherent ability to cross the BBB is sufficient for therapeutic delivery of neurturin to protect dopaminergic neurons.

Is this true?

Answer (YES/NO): NO